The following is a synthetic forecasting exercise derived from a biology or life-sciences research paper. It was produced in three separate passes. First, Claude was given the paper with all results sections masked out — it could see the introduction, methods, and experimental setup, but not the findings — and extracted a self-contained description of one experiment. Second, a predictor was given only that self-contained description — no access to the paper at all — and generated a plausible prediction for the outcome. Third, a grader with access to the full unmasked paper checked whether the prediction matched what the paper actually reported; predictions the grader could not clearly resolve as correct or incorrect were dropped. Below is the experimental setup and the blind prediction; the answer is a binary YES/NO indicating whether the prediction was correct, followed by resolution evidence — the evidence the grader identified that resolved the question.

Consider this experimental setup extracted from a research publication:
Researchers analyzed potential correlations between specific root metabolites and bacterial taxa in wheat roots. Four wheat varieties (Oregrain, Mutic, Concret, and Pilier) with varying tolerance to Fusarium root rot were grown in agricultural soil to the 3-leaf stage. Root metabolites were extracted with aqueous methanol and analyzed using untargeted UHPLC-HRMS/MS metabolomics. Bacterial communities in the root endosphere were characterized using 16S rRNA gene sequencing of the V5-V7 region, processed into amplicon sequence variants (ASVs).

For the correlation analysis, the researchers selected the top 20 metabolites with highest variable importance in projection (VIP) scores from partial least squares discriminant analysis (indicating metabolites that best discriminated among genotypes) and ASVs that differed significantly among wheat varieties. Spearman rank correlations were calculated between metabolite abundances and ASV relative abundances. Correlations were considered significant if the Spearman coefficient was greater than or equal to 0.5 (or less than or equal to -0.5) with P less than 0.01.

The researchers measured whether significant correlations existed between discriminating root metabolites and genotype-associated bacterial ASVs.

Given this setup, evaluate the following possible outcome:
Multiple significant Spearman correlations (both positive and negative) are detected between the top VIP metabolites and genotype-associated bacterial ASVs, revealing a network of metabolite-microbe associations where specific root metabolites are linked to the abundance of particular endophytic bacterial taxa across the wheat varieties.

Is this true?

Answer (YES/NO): NO